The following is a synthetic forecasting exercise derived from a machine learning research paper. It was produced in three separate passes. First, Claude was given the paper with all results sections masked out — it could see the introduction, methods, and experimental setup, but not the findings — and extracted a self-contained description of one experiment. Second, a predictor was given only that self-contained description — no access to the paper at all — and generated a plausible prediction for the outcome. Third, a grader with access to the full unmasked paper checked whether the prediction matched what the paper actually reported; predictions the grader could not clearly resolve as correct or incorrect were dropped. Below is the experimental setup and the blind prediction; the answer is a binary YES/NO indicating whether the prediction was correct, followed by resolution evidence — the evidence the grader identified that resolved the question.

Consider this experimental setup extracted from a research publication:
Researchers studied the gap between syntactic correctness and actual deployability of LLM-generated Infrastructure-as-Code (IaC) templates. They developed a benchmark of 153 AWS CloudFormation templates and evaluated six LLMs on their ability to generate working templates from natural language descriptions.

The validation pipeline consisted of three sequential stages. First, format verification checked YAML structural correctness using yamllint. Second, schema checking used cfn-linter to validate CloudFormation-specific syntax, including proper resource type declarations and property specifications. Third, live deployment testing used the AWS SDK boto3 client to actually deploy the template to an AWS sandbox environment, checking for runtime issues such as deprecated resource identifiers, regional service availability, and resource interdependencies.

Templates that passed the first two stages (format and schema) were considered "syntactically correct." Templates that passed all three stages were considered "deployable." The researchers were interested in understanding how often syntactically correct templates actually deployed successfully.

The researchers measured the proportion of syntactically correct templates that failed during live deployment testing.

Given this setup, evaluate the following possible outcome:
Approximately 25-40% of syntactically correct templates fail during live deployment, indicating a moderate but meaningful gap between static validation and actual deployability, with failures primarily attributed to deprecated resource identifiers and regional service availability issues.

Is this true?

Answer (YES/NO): NO